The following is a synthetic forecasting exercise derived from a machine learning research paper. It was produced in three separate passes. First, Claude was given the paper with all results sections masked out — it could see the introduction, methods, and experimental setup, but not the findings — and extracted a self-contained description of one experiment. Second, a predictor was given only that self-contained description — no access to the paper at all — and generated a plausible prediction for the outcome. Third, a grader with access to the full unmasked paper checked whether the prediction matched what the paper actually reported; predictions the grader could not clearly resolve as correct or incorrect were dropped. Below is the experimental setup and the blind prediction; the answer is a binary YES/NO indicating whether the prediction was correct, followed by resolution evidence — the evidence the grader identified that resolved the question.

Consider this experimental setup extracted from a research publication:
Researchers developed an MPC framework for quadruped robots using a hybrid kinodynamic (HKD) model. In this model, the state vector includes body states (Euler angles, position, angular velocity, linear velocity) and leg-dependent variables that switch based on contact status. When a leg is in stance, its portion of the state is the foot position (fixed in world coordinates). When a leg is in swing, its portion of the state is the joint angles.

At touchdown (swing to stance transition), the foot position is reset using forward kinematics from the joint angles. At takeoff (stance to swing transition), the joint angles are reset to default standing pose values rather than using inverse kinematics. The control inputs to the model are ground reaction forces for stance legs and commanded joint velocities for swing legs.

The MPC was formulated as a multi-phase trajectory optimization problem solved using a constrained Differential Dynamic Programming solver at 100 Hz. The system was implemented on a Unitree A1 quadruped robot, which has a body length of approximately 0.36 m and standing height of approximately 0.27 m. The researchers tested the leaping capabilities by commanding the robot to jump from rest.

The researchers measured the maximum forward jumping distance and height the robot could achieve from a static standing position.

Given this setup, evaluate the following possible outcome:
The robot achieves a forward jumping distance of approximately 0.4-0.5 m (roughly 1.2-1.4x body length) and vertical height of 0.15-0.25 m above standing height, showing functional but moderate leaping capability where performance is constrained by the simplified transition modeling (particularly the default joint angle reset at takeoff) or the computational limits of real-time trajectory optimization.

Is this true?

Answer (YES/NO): YES